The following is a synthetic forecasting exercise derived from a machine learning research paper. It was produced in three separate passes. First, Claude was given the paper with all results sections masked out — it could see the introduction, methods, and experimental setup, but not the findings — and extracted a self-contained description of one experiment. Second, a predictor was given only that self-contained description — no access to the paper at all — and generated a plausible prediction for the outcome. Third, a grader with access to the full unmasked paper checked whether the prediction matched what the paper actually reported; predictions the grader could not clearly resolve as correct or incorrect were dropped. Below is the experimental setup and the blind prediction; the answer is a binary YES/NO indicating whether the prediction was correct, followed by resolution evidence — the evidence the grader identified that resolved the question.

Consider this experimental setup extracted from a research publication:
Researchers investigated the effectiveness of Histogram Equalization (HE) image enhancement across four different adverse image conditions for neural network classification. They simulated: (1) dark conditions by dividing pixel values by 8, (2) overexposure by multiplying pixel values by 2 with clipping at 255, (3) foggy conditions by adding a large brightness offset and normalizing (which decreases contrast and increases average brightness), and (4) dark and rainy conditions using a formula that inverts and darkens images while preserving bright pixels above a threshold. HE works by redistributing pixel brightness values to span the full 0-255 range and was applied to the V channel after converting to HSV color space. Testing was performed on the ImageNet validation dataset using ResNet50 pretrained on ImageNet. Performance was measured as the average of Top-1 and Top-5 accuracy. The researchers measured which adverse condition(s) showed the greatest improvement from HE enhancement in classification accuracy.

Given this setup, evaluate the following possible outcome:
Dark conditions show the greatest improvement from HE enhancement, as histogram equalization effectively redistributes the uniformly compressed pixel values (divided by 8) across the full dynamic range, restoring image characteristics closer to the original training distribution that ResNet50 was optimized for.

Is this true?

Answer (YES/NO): NO